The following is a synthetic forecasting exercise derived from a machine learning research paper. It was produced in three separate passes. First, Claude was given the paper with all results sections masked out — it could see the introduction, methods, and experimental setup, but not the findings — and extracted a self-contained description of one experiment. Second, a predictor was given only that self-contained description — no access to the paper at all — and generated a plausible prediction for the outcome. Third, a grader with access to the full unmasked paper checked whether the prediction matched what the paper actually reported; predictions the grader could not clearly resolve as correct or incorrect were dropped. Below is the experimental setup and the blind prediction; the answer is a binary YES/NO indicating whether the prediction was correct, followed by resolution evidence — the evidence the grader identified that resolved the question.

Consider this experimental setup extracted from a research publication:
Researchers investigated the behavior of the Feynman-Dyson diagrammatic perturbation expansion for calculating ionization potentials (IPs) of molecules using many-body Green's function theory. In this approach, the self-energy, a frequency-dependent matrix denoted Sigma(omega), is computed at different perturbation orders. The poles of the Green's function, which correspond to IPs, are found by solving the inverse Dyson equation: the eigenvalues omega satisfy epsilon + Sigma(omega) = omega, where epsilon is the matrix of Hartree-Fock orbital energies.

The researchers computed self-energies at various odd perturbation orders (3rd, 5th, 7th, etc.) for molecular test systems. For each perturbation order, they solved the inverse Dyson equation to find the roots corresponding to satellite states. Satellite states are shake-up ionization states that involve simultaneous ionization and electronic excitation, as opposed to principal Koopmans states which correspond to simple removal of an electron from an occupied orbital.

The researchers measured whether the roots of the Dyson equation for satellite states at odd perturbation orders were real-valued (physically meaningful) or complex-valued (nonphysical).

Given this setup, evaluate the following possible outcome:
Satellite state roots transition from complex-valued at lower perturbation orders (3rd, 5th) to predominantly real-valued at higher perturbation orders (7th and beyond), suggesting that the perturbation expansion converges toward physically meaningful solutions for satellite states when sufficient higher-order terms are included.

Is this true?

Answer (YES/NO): NO